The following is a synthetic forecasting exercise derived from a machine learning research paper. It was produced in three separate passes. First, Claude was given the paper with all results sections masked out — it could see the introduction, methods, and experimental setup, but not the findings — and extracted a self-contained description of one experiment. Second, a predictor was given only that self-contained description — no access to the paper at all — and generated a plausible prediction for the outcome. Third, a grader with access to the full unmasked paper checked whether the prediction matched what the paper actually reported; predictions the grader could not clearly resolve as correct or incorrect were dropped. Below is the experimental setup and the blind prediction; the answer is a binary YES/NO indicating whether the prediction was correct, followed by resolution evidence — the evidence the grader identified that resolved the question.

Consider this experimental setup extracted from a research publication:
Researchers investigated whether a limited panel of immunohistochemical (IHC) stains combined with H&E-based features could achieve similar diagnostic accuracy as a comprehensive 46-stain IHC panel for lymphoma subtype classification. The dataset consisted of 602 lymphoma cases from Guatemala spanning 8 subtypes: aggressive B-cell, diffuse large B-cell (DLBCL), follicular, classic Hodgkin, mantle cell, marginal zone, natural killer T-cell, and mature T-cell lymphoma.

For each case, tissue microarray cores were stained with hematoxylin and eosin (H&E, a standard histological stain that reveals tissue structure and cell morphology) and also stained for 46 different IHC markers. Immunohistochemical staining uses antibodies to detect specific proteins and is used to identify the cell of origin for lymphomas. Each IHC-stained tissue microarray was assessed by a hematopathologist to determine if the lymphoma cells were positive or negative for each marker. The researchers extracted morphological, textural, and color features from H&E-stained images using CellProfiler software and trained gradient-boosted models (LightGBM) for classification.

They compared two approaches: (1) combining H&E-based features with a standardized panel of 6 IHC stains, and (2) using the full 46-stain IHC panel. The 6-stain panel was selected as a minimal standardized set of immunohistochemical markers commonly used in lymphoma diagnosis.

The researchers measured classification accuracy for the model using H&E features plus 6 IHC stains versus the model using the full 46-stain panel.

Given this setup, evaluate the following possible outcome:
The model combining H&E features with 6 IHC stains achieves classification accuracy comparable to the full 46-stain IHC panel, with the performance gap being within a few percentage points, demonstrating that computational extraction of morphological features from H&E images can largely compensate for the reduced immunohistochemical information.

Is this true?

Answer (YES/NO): YES